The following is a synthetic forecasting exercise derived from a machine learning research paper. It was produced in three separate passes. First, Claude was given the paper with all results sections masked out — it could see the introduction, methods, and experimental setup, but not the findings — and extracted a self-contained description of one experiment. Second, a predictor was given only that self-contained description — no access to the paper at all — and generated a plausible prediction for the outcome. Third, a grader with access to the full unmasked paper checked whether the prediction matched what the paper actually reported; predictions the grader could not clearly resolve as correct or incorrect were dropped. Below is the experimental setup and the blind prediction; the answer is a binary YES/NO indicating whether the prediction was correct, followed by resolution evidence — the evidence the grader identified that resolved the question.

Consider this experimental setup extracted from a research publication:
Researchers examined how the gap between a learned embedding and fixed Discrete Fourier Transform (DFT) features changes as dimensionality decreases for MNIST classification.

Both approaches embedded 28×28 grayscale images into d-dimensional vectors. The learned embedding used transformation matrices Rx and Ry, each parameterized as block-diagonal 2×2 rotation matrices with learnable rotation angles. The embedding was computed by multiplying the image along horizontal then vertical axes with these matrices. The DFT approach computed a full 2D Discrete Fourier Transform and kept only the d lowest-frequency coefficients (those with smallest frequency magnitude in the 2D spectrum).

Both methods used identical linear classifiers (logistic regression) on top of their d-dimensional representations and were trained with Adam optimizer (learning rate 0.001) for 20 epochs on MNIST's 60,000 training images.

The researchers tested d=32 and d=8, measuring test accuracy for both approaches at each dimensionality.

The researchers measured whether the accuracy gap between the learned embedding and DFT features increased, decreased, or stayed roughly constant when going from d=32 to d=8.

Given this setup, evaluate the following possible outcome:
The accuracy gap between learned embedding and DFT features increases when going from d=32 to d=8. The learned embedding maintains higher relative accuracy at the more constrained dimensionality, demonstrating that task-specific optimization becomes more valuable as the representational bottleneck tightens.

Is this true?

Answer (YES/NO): YES